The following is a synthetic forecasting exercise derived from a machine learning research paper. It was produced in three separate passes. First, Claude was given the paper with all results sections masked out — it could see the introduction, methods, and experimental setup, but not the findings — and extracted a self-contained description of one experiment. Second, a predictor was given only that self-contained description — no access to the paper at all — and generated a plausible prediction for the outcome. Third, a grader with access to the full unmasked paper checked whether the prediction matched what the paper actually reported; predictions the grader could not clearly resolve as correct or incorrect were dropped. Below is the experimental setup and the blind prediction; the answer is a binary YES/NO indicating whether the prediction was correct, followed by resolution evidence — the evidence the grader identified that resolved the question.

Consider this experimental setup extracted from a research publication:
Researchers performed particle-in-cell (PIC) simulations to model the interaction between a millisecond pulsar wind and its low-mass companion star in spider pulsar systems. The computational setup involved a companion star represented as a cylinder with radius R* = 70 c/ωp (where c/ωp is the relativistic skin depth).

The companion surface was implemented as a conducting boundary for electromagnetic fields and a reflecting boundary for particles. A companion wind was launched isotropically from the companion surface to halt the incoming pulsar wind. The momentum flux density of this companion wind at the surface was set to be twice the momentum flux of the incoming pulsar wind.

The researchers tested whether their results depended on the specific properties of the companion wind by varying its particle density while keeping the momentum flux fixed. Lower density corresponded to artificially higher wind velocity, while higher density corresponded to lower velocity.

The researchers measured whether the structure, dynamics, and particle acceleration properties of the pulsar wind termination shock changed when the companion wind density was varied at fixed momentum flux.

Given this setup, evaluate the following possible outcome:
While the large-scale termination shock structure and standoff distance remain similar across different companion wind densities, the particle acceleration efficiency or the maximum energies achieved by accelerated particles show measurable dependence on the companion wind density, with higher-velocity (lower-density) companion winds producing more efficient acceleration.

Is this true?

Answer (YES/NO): NO